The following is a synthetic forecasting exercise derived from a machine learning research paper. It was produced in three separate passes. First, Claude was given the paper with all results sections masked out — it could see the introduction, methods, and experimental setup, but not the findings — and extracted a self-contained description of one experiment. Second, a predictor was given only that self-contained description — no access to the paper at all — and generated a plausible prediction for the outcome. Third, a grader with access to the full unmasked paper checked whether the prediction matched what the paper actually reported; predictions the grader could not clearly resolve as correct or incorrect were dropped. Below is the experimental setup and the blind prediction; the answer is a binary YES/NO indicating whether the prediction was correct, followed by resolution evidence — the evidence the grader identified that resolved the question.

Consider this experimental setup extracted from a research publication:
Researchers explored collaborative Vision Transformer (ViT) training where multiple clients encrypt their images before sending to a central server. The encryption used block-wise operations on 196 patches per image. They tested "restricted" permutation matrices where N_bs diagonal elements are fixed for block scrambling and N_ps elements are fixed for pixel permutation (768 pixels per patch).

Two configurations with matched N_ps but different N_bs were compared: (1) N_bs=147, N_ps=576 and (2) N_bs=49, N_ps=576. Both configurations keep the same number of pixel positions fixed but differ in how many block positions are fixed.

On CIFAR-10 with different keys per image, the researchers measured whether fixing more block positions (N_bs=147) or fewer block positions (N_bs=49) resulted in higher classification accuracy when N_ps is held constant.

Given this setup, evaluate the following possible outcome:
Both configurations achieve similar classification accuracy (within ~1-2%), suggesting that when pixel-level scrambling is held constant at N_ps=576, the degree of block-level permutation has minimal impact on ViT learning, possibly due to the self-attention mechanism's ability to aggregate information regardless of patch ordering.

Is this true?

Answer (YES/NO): YES